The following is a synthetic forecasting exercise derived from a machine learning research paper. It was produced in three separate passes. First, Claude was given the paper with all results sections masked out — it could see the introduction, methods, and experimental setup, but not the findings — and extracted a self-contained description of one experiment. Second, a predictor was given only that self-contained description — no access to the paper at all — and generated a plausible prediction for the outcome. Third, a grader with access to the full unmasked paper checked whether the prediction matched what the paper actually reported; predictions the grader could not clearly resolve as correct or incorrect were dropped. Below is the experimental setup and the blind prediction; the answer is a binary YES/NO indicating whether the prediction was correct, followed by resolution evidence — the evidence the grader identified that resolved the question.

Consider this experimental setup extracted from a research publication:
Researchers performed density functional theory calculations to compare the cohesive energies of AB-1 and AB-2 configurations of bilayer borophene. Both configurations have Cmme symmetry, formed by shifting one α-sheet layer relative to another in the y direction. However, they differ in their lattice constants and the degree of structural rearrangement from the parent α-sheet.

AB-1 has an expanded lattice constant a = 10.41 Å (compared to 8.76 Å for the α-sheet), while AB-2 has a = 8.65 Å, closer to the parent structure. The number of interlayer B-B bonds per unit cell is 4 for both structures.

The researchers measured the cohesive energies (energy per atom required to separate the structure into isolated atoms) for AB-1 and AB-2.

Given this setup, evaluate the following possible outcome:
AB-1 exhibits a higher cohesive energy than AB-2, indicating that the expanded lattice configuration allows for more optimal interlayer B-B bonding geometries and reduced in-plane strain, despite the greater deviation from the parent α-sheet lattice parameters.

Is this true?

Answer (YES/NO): NO